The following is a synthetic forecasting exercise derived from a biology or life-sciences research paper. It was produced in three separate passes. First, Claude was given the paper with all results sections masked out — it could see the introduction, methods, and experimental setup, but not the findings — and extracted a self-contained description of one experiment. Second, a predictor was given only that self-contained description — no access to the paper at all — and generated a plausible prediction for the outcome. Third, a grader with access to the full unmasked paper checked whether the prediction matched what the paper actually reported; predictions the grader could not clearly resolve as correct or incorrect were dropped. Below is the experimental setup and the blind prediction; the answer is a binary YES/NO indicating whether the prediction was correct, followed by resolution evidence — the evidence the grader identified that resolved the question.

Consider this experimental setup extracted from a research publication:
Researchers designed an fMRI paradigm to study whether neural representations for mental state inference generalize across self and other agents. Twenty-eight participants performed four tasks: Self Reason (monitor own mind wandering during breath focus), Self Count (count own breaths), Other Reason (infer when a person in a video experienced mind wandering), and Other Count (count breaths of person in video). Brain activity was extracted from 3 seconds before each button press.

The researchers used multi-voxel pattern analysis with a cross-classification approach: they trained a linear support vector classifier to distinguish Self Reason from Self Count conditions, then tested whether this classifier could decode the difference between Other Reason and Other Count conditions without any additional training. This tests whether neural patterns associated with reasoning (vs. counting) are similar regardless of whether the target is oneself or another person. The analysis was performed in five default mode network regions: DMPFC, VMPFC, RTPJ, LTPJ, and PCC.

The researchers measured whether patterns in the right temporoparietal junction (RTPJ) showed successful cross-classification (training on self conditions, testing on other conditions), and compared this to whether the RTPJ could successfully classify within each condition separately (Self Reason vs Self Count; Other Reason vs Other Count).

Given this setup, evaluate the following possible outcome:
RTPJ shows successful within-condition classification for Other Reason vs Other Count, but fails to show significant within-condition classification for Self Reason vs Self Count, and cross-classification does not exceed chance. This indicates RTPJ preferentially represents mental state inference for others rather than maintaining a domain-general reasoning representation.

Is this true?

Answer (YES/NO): NO